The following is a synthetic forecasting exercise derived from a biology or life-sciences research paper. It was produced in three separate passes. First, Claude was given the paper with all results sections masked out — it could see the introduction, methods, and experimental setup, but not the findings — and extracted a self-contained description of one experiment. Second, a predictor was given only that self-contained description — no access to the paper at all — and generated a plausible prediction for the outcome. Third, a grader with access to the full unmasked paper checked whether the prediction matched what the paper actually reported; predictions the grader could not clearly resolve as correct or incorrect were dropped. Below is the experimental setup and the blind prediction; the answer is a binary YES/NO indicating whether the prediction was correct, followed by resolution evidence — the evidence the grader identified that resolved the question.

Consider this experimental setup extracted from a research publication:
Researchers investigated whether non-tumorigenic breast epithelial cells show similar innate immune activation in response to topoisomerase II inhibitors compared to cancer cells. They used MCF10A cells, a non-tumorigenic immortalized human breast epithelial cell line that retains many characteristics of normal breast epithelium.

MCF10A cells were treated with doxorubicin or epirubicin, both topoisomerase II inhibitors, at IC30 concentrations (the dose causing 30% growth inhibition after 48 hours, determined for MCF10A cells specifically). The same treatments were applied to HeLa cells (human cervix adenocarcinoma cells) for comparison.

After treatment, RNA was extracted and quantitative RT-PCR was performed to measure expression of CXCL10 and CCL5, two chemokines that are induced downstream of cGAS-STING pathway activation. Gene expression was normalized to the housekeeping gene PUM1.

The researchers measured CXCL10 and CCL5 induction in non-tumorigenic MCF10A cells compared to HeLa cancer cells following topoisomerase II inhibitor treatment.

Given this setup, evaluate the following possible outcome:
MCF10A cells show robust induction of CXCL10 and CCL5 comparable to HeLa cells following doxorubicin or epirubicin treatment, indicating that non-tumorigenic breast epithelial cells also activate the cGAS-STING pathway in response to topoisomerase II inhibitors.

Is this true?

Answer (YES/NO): NO